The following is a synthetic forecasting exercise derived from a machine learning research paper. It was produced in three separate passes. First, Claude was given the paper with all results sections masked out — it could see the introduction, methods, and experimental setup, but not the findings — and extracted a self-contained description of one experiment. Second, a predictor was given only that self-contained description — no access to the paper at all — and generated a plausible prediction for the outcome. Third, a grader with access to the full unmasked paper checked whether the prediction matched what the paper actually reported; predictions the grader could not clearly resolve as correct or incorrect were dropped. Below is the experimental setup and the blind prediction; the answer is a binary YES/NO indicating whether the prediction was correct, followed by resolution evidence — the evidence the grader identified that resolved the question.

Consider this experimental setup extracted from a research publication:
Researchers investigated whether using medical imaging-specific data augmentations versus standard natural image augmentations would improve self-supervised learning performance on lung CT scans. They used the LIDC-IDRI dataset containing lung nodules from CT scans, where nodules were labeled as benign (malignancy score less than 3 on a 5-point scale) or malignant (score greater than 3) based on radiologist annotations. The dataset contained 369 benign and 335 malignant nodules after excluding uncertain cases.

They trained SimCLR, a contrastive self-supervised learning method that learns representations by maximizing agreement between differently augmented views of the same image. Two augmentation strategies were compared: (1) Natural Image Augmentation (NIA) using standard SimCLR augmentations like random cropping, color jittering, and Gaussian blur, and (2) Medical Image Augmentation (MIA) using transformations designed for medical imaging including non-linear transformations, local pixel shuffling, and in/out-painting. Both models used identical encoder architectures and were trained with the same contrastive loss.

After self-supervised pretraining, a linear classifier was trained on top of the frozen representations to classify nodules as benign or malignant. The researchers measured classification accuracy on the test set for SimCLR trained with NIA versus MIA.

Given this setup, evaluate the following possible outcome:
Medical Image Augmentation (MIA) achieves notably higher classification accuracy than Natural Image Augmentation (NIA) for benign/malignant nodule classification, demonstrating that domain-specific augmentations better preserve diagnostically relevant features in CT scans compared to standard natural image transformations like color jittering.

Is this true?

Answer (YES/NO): NO